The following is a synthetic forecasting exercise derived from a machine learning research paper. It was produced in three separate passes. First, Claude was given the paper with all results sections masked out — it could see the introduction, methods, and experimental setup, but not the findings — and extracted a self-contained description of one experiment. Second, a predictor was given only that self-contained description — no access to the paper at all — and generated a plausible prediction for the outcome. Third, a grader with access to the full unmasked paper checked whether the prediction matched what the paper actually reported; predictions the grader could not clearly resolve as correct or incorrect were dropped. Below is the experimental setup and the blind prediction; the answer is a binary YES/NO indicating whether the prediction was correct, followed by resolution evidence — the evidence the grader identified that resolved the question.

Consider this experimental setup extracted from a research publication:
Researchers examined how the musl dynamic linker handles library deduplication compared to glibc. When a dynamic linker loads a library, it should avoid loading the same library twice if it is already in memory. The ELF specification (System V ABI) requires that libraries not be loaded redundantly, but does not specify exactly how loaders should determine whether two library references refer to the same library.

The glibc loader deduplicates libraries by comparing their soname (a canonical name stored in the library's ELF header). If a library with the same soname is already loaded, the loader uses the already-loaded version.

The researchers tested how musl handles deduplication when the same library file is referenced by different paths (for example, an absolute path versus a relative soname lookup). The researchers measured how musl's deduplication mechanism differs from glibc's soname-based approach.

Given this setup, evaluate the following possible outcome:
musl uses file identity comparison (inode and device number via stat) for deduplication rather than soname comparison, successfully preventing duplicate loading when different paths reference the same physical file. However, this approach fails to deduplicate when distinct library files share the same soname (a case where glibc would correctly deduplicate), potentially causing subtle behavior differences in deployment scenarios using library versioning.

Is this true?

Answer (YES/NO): YES